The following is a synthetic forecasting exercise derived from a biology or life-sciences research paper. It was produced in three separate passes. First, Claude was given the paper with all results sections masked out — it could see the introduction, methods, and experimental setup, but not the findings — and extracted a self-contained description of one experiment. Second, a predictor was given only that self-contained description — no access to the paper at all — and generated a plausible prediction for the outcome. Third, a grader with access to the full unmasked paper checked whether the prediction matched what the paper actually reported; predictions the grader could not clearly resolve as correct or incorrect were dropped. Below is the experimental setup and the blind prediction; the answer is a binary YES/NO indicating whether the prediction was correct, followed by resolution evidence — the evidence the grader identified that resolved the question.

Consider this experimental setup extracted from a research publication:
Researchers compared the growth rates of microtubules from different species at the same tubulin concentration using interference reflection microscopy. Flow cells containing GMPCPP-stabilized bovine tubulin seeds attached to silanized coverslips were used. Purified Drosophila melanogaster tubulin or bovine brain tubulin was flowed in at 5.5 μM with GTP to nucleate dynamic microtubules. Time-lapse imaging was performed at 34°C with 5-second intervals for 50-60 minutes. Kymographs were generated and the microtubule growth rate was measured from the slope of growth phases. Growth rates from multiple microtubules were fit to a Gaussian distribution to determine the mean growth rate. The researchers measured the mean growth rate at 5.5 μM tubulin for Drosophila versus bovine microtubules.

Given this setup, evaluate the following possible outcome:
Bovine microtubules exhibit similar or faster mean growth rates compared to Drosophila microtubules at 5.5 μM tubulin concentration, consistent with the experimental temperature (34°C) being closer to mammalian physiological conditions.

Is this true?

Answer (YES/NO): NO